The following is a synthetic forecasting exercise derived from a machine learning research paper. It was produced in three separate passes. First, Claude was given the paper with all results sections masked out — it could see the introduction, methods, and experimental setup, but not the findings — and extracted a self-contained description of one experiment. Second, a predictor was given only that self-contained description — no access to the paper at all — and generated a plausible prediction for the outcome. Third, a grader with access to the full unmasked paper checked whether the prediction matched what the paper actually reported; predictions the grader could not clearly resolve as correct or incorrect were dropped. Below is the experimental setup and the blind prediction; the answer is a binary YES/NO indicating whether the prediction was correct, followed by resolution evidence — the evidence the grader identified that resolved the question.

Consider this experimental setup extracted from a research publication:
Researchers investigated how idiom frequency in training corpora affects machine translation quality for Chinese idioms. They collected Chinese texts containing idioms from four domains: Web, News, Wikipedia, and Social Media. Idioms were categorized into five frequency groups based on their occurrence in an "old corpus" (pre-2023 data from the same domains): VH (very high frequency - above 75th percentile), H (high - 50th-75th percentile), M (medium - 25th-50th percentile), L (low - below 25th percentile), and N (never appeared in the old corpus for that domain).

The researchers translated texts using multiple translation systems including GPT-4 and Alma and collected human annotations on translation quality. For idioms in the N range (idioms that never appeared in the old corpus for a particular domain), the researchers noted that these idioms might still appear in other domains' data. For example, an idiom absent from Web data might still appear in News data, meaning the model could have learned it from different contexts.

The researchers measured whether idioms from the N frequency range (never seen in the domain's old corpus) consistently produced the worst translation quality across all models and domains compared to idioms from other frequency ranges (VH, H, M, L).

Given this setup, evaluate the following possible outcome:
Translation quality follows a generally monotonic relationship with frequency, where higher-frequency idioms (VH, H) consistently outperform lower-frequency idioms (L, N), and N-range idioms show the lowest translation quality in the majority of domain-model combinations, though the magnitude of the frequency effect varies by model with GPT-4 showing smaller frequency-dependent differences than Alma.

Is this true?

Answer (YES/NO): NO